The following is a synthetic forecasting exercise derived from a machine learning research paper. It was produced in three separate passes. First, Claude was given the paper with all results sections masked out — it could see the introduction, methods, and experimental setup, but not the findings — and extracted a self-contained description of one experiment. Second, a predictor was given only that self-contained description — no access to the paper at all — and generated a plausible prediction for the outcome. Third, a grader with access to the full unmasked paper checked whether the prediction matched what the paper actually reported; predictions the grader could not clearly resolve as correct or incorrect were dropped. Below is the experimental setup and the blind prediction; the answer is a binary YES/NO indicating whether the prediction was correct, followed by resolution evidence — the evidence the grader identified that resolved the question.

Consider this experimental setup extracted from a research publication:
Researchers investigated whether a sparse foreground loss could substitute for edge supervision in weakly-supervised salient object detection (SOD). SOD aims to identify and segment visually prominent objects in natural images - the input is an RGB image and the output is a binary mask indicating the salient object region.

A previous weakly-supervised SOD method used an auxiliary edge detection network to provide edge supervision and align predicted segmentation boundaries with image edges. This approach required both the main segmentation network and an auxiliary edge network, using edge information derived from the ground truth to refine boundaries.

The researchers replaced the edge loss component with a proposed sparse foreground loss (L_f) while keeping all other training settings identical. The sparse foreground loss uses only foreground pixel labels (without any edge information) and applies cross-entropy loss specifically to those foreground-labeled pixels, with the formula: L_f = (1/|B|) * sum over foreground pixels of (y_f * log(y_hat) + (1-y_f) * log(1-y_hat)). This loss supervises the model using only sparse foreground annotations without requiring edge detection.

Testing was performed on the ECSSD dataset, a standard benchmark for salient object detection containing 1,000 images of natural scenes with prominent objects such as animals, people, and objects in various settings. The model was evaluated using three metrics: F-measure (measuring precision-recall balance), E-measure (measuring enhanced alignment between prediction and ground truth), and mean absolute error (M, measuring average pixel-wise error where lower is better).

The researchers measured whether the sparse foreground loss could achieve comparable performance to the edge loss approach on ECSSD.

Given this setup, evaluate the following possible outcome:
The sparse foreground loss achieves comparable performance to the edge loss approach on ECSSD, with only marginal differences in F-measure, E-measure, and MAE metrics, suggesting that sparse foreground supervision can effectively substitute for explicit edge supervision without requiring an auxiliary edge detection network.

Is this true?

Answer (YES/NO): YES